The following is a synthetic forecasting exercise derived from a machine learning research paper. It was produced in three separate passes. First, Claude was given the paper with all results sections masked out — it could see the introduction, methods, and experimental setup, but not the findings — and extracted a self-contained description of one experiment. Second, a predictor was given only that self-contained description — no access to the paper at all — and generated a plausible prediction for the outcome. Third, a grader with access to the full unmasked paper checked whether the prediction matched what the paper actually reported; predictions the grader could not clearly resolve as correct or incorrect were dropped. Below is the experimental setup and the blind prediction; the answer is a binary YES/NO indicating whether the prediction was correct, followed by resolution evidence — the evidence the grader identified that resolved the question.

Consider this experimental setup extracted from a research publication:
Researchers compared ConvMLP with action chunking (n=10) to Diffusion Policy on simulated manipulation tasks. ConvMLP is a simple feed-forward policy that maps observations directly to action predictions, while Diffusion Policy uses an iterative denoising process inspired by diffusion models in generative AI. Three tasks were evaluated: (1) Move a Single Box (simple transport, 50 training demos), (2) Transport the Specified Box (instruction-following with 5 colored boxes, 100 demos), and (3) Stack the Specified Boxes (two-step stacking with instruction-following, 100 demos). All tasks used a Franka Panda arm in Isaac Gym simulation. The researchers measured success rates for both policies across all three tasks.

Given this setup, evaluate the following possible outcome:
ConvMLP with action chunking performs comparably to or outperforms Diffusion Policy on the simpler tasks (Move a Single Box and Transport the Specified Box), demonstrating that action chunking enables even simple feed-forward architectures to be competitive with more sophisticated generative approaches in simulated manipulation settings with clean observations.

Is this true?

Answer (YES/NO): YES